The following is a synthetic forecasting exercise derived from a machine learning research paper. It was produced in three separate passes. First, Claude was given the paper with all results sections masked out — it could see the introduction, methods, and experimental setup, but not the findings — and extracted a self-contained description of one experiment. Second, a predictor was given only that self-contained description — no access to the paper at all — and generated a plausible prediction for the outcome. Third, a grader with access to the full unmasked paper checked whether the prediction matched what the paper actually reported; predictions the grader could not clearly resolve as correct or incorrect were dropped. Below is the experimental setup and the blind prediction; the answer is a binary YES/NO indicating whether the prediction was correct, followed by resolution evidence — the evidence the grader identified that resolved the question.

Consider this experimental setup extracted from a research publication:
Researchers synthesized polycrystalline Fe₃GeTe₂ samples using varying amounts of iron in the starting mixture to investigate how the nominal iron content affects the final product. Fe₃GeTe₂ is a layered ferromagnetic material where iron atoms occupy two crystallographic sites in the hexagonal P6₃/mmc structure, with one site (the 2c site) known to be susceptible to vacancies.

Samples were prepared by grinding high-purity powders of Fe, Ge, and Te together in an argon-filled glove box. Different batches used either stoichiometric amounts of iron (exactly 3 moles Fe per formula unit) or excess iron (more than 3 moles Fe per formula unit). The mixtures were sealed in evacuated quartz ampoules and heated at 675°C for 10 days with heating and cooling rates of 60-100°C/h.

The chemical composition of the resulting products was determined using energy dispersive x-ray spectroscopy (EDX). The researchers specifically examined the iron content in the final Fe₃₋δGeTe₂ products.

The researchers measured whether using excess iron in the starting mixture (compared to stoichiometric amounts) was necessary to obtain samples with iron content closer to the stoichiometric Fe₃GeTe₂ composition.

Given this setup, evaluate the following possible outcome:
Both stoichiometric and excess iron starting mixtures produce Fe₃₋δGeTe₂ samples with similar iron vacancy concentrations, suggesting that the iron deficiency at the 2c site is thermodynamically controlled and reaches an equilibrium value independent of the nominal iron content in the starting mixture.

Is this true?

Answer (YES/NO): NO